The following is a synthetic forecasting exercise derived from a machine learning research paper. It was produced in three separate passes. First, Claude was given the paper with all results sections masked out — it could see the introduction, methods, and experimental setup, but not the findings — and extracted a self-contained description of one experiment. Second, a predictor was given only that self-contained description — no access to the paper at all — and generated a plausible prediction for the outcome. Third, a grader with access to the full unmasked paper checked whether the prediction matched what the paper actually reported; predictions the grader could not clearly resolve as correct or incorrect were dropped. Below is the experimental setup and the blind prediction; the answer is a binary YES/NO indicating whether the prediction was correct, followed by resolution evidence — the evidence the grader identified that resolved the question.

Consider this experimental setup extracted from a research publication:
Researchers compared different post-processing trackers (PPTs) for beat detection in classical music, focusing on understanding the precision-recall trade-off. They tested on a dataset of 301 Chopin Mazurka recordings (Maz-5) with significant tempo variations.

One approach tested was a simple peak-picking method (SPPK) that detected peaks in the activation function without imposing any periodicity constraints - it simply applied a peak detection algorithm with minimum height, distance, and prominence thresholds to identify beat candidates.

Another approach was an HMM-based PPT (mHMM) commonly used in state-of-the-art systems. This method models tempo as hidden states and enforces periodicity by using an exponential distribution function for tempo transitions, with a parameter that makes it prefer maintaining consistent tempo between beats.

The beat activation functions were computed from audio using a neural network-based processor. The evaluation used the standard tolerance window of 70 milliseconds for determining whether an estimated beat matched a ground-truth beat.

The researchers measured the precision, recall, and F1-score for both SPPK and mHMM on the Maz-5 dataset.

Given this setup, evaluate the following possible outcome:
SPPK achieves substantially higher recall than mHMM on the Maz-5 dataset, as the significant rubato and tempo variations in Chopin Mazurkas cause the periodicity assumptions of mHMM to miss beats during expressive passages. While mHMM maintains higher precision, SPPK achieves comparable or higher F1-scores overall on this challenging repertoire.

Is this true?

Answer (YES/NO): NO